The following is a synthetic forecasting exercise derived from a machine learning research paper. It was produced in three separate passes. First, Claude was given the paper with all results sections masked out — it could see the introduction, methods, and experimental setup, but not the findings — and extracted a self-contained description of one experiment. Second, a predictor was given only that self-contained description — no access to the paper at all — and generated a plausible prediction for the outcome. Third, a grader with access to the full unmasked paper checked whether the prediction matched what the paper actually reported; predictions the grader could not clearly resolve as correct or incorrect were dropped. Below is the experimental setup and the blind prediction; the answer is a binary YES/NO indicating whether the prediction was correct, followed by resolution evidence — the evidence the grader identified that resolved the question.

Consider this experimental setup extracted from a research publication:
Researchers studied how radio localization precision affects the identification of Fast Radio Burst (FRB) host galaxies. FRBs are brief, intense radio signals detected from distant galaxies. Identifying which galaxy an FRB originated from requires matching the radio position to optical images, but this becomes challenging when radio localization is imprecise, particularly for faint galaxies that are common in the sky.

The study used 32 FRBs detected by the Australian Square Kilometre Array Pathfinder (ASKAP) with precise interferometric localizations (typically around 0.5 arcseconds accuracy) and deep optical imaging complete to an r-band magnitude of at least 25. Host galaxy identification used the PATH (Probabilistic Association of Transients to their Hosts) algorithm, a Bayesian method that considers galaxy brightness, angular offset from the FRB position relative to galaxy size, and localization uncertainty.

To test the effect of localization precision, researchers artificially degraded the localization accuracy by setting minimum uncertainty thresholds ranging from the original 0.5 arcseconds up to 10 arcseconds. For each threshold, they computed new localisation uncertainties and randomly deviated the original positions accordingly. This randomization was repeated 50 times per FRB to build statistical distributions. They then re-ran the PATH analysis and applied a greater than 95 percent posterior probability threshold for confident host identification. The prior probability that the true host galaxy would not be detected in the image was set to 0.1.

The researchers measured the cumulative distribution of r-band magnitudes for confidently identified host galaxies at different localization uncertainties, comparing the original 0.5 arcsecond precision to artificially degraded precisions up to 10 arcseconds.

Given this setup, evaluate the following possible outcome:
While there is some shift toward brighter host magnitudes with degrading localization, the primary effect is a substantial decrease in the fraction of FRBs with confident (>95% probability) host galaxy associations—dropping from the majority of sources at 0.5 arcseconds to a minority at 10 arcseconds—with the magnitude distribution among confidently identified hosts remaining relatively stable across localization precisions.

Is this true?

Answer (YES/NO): NO